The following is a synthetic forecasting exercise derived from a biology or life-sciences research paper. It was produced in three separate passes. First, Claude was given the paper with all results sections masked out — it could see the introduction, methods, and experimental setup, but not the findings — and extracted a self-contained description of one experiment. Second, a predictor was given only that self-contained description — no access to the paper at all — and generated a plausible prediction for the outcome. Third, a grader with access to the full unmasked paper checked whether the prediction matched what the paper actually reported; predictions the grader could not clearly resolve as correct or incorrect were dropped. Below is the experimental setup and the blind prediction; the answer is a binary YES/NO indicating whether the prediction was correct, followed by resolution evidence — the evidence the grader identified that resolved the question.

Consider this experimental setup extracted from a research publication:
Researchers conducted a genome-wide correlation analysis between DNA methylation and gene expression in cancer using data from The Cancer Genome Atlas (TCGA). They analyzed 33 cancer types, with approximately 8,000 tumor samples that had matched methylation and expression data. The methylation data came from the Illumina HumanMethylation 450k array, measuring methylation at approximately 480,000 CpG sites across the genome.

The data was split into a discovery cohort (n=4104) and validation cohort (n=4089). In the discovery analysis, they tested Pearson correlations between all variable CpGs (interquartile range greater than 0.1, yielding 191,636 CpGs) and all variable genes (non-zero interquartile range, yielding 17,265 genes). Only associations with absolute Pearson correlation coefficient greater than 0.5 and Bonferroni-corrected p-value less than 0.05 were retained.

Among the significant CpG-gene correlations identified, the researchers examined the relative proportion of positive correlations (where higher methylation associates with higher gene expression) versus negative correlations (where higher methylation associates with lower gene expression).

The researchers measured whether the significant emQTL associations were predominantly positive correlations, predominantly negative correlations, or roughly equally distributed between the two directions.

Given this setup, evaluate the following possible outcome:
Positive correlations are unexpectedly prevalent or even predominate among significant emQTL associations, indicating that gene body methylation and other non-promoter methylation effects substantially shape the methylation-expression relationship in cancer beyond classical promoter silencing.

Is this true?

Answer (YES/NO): NO